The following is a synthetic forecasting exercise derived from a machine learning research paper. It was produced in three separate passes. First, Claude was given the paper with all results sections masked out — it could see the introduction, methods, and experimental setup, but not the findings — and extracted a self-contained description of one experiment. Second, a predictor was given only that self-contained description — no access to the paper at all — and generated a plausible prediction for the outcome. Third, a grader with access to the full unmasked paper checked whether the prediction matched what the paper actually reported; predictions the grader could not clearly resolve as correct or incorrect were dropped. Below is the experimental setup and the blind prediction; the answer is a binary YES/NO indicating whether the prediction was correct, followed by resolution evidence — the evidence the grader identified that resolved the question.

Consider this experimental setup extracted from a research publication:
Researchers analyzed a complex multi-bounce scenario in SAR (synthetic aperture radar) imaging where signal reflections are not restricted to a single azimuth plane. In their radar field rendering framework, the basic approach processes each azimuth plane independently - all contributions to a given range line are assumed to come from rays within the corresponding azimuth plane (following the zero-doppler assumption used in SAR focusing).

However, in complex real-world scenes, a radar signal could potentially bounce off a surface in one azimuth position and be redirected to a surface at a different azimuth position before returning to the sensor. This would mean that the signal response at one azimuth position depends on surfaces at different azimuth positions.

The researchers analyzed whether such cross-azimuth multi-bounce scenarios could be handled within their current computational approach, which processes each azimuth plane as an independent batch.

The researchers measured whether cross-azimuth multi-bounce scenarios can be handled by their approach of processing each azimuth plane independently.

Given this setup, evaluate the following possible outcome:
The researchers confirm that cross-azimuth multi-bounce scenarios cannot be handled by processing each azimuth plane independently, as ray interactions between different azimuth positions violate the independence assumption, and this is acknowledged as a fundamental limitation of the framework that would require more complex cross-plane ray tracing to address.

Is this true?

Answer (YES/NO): YES